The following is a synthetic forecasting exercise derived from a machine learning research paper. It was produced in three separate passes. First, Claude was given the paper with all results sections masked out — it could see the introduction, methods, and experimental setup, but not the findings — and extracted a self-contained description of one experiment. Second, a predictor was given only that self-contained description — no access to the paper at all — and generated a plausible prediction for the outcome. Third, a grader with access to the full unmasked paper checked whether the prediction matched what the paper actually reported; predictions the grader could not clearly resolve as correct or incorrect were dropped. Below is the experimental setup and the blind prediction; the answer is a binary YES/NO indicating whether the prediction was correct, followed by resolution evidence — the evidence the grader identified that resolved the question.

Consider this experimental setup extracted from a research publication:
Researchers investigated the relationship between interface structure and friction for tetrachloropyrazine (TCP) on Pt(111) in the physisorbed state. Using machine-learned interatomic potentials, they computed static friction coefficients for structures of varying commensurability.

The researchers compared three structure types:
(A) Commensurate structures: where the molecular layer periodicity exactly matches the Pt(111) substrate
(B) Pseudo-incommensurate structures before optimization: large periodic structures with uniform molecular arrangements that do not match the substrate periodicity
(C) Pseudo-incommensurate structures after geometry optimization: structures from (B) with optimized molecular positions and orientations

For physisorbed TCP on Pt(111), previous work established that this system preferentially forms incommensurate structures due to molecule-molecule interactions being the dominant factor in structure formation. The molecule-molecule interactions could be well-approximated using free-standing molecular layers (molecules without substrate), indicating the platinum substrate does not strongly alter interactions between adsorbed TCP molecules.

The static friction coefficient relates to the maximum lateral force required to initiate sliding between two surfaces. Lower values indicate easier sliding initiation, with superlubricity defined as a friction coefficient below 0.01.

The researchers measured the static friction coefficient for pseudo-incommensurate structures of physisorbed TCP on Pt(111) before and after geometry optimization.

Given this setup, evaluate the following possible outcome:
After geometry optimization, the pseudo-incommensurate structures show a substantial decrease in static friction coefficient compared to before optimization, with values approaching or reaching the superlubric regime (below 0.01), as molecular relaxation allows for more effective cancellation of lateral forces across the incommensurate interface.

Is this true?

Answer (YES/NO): NO